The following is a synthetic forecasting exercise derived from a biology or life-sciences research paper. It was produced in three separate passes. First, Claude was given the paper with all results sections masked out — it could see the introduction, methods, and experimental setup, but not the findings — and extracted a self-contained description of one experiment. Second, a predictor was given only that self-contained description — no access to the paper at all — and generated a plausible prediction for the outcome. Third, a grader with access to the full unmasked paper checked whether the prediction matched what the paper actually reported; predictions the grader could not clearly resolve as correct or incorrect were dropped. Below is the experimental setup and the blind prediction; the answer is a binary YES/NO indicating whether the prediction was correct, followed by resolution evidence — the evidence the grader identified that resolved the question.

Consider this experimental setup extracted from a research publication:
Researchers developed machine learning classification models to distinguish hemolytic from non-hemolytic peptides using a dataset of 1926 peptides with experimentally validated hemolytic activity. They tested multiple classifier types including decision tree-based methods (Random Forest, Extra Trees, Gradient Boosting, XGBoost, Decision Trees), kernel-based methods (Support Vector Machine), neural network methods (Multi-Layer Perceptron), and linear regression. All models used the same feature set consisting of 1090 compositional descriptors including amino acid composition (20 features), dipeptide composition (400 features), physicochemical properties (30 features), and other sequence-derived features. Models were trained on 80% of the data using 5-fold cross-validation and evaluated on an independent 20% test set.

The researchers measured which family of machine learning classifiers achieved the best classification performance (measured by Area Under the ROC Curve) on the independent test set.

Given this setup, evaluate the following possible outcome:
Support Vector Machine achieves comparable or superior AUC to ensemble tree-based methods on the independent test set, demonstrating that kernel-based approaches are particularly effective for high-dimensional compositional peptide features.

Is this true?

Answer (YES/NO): NO